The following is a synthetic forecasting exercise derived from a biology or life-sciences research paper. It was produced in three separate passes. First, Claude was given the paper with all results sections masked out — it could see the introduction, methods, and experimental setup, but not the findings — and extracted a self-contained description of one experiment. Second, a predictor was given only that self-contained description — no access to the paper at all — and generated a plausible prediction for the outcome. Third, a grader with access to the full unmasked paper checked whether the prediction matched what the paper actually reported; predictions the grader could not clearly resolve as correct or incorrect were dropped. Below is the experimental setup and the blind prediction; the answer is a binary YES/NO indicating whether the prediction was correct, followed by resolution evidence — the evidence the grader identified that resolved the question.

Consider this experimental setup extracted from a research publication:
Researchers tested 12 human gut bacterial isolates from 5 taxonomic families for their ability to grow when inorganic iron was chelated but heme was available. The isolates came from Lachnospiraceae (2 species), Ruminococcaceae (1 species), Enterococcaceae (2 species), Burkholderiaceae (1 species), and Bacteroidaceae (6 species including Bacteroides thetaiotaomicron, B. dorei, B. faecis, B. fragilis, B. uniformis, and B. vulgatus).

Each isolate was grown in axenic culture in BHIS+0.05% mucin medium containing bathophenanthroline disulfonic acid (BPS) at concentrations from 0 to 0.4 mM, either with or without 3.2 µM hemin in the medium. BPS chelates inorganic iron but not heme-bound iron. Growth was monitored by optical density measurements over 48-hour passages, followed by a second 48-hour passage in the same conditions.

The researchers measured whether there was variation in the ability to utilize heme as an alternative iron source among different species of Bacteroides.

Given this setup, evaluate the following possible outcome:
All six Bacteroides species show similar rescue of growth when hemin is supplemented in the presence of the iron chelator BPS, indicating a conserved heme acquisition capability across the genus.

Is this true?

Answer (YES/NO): NO